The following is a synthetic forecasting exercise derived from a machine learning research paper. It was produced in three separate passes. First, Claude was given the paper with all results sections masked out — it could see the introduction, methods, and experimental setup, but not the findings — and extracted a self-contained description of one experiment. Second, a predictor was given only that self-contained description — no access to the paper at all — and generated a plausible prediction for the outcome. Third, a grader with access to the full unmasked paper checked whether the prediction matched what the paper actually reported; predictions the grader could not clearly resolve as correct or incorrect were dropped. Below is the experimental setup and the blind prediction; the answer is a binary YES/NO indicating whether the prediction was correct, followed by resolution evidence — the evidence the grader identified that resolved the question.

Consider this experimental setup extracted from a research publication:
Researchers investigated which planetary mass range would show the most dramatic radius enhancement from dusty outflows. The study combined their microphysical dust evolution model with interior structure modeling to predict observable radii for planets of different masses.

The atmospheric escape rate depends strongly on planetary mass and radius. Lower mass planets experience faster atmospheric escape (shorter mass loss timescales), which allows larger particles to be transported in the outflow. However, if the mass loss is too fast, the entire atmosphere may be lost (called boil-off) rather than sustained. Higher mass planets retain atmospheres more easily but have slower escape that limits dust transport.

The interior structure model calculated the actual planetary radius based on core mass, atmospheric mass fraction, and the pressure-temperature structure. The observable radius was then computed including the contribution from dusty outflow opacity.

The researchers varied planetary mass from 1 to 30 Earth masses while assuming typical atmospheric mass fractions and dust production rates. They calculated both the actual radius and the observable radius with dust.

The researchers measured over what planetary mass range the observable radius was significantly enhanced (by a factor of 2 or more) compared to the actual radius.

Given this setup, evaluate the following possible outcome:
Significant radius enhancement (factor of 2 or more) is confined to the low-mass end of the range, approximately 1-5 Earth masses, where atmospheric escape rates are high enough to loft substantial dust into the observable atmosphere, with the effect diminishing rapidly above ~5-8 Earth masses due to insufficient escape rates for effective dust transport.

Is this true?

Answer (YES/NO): NO